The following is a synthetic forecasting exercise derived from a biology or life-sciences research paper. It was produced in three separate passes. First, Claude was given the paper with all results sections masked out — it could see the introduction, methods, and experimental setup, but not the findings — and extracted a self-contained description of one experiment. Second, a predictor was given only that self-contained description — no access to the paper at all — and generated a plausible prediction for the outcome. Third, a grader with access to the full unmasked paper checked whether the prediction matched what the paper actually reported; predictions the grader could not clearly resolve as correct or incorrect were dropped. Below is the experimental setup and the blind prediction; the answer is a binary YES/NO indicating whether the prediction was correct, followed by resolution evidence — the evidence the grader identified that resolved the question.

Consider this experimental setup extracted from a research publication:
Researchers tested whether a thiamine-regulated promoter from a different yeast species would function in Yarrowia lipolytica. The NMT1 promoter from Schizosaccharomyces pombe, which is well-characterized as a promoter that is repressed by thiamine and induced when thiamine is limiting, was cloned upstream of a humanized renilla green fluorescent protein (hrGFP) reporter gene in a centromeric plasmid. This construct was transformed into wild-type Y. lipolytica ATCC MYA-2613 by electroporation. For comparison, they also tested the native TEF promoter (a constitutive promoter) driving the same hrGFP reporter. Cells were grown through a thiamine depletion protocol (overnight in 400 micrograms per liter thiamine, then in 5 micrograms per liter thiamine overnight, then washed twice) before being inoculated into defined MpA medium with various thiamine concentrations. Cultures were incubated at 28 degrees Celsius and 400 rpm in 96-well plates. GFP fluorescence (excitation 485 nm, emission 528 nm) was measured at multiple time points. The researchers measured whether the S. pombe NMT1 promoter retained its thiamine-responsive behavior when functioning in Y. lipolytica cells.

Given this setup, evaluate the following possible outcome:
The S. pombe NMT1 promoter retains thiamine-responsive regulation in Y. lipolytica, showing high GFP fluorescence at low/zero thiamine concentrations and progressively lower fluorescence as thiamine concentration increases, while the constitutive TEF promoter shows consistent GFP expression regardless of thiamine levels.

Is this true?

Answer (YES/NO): NO